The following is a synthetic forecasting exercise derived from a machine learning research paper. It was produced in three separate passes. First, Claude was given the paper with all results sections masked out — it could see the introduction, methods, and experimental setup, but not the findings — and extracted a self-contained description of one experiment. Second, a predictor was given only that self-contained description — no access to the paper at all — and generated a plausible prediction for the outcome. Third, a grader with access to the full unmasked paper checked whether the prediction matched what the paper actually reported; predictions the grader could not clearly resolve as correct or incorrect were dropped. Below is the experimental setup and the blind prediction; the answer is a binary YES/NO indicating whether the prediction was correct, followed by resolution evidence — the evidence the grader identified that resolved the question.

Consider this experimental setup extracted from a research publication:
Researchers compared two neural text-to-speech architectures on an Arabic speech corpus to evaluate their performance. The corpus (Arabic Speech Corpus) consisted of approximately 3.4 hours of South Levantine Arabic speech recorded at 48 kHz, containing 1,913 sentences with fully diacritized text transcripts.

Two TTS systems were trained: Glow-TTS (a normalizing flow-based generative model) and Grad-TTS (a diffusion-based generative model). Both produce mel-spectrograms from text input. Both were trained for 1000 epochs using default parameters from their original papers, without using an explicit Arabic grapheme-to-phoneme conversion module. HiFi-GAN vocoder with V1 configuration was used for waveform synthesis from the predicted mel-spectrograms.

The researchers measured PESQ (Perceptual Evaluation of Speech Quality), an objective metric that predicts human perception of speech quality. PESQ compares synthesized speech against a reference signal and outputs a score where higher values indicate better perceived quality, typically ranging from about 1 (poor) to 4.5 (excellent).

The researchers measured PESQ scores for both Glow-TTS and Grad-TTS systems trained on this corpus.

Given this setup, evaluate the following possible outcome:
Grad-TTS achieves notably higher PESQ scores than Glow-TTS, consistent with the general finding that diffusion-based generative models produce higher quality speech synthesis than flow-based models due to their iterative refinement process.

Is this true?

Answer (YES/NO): NO